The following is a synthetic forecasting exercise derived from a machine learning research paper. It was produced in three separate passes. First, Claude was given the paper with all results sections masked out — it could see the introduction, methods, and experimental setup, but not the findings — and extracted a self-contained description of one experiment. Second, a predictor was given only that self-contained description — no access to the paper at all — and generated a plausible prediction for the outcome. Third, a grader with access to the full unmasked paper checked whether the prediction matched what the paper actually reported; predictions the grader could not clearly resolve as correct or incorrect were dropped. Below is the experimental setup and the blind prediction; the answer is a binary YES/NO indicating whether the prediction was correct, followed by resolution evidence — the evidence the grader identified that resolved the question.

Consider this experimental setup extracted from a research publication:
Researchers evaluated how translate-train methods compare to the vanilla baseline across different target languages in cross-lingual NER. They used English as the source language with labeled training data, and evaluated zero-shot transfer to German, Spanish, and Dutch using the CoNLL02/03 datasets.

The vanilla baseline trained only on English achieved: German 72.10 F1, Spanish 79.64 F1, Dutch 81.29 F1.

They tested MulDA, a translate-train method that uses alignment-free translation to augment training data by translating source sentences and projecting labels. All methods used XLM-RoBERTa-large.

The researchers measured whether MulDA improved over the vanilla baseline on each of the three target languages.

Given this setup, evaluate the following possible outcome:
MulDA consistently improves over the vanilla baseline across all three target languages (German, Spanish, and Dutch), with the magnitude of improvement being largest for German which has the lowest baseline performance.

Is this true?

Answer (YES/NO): NO